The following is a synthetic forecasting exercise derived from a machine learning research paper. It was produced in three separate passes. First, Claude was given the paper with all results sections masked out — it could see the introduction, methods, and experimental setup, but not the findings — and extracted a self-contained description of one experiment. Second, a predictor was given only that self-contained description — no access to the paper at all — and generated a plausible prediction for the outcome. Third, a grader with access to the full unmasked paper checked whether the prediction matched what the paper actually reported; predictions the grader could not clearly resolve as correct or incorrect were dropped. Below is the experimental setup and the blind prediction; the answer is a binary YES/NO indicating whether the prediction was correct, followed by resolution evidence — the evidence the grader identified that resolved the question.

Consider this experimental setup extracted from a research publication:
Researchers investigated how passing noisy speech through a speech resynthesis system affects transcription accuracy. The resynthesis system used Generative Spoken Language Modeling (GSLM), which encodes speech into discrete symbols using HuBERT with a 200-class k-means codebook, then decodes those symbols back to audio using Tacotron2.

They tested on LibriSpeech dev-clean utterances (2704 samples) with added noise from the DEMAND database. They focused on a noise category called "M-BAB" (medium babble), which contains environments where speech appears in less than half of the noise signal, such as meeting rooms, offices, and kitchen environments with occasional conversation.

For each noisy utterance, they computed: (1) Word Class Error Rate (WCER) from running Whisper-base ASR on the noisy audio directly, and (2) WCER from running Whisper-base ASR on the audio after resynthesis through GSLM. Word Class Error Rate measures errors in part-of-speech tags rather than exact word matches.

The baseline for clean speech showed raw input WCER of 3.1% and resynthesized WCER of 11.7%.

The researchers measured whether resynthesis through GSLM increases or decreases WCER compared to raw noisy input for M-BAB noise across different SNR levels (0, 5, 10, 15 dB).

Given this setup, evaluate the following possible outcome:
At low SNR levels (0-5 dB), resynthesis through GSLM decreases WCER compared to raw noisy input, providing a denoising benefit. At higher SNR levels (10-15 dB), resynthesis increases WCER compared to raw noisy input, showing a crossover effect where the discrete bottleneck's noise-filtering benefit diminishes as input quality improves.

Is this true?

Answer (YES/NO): NO